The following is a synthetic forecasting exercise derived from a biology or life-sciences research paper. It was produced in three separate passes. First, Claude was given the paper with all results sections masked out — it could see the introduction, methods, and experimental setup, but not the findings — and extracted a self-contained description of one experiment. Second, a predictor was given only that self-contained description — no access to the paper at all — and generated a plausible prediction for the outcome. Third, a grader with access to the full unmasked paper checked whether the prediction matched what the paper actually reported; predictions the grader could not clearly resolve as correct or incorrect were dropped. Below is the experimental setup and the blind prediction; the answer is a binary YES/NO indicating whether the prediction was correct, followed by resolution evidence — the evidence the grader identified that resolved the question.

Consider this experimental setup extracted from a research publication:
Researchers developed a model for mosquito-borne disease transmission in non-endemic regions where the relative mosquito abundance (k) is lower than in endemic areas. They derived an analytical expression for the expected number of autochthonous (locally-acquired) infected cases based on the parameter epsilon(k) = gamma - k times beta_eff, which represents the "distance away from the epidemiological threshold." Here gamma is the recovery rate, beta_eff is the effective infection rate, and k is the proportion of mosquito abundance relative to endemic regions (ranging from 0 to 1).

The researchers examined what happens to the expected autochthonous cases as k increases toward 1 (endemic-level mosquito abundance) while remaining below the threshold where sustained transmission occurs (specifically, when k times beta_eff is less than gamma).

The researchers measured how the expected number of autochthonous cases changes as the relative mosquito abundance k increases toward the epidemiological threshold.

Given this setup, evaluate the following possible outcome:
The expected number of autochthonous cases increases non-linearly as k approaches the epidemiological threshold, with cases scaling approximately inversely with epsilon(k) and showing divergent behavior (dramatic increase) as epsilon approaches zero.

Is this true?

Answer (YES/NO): YES